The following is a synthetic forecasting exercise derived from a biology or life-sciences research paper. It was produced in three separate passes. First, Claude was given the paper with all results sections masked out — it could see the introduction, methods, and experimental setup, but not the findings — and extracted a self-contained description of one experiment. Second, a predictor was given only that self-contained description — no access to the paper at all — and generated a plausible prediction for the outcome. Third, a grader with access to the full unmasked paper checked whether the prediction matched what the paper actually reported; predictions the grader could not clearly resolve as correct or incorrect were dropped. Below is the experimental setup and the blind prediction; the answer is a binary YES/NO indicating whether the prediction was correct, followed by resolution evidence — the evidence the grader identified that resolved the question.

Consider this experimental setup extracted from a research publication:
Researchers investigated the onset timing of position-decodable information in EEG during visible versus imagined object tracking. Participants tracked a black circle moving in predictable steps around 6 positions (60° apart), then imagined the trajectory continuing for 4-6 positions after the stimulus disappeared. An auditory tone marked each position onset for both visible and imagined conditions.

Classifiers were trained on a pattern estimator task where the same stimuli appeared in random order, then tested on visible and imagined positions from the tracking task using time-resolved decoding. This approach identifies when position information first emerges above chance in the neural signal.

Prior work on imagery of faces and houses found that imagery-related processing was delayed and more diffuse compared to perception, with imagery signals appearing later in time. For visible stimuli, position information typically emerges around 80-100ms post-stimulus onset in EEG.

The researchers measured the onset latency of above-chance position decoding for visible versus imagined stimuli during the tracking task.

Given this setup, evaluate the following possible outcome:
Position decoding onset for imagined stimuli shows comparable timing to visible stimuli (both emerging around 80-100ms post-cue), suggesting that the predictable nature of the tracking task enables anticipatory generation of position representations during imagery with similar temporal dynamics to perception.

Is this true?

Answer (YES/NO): NO